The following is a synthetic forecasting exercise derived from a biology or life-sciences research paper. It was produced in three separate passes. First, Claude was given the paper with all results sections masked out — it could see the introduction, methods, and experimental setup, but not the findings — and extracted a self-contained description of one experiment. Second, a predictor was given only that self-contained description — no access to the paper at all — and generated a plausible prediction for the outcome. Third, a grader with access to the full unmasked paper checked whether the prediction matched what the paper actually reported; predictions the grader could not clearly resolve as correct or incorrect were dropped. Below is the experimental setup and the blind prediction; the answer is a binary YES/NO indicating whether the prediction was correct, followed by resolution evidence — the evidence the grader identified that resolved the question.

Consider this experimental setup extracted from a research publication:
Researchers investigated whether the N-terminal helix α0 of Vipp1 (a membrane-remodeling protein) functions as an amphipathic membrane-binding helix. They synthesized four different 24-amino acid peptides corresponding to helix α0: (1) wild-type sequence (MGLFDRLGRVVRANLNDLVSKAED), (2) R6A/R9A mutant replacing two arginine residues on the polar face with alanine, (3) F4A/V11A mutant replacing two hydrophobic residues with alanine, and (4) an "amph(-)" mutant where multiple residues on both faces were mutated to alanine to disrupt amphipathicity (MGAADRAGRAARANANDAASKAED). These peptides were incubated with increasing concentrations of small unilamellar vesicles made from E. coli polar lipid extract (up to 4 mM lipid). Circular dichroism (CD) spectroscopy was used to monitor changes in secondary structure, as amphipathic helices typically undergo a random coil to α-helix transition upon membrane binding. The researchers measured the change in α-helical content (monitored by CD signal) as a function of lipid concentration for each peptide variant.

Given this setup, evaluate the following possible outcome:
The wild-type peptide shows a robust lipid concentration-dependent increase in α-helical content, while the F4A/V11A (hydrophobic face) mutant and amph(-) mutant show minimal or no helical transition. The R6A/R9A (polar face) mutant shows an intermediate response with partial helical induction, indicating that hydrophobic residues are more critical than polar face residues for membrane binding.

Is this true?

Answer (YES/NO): NO